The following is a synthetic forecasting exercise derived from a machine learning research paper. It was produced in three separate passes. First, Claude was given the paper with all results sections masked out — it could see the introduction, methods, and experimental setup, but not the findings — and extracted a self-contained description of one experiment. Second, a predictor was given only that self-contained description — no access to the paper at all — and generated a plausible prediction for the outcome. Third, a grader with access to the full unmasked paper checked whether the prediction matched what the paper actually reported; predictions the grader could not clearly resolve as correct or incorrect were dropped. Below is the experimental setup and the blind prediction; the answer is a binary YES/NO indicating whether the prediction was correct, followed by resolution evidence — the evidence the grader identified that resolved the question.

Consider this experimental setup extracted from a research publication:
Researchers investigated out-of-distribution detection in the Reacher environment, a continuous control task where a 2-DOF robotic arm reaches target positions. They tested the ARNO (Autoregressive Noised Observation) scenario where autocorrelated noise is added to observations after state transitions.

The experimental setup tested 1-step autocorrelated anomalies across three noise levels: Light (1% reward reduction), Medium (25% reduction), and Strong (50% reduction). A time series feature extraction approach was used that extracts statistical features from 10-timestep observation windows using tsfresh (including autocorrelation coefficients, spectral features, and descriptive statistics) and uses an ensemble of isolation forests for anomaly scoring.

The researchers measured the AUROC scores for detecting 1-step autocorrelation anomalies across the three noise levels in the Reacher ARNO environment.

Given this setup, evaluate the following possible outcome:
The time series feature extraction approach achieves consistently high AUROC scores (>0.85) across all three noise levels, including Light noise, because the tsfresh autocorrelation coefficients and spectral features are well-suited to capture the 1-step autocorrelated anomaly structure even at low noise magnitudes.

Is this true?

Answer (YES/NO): NO